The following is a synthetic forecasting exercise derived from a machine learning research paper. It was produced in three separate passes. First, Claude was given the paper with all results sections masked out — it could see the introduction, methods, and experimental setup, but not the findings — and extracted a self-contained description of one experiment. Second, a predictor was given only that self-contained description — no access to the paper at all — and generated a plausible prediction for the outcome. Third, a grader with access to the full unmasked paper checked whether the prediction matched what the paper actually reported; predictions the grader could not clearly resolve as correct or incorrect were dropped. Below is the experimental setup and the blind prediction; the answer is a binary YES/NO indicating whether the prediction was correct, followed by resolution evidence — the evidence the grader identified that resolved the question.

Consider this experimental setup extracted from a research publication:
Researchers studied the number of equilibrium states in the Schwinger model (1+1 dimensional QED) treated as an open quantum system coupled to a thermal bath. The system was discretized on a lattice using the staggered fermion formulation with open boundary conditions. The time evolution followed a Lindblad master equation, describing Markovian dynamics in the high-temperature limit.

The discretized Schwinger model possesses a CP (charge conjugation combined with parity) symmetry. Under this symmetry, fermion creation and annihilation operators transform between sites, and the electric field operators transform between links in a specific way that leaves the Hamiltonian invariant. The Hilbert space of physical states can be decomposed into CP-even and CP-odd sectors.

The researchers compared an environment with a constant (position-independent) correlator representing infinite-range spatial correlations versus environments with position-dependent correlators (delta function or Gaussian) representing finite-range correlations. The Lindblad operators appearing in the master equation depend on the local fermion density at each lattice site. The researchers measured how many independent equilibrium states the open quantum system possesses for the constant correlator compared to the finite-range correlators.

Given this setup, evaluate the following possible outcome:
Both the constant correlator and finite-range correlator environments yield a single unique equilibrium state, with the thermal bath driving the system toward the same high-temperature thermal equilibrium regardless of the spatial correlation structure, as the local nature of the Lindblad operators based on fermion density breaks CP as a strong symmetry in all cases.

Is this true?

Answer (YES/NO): NO